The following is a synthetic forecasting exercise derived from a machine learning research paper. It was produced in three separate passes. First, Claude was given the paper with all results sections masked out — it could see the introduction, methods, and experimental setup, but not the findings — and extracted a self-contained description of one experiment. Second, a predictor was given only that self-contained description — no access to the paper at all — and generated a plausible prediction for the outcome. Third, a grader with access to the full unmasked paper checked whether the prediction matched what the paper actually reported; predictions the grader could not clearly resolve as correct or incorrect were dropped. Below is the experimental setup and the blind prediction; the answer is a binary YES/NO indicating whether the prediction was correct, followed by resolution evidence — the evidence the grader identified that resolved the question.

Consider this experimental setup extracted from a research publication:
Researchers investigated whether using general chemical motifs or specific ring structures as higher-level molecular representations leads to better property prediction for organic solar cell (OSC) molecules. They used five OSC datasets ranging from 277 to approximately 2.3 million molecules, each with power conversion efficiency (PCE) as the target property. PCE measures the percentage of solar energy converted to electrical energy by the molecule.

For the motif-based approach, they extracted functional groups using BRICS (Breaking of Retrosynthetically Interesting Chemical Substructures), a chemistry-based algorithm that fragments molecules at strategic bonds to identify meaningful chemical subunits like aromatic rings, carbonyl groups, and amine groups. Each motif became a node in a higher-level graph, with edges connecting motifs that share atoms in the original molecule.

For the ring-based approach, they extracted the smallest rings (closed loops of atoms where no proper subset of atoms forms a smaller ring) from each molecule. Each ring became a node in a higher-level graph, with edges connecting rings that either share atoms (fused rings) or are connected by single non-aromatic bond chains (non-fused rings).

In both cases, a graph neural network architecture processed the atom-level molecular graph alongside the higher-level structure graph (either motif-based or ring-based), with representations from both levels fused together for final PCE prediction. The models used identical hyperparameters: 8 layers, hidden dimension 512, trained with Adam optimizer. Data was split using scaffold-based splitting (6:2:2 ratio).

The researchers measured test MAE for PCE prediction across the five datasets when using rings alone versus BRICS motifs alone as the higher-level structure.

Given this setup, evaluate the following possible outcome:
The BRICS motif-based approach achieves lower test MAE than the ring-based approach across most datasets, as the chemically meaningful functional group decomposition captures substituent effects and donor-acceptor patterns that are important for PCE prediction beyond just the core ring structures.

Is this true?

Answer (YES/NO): NO